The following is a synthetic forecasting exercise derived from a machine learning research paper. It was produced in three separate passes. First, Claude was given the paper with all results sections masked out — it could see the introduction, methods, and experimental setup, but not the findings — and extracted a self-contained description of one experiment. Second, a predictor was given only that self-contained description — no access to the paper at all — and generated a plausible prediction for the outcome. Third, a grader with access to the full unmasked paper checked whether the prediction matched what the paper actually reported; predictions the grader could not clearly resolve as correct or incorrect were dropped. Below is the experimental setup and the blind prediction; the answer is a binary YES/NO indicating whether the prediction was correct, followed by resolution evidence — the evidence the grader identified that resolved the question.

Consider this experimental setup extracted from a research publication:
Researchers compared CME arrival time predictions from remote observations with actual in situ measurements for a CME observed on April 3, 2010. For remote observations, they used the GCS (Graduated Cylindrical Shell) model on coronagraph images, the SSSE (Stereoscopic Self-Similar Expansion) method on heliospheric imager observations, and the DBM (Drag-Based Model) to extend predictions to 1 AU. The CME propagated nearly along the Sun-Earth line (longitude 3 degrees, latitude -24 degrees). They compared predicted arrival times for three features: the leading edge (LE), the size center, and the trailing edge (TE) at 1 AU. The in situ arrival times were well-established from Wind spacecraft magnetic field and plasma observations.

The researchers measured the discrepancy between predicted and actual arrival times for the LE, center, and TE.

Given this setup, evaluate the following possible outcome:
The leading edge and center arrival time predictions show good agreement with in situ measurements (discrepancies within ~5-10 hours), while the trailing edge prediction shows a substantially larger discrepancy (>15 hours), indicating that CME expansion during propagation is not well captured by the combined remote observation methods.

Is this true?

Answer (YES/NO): NO